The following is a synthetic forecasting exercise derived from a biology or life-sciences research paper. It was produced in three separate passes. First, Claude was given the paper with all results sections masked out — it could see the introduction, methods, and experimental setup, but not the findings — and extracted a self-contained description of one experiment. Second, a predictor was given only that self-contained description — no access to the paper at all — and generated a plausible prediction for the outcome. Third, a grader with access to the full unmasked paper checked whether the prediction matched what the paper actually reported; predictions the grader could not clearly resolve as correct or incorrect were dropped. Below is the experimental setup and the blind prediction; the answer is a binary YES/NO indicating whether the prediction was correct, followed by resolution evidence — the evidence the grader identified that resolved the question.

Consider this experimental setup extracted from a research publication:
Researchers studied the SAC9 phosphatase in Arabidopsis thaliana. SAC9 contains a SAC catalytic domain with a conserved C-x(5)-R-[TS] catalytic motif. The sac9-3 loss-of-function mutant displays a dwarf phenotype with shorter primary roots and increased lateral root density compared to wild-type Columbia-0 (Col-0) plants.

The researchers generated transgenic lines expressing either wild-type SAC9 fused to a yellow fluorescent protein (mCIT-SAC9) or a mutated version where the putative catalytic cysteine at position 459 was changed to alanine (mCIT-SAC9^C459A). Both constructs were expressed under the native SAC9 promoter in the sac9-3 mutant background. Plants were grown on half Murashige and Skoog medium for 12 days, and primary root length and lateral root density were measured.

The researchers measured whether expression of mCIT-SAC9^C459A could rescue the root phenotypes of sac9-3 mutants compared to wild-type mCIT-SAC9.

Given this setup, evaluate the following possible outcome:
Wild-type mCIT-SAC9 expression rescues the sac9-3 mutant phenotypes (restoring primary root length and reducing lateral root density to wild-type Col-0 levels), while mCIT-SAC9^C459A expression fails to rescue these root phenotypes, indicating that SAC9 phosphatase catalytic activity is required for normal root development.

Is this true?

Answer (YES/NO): YES